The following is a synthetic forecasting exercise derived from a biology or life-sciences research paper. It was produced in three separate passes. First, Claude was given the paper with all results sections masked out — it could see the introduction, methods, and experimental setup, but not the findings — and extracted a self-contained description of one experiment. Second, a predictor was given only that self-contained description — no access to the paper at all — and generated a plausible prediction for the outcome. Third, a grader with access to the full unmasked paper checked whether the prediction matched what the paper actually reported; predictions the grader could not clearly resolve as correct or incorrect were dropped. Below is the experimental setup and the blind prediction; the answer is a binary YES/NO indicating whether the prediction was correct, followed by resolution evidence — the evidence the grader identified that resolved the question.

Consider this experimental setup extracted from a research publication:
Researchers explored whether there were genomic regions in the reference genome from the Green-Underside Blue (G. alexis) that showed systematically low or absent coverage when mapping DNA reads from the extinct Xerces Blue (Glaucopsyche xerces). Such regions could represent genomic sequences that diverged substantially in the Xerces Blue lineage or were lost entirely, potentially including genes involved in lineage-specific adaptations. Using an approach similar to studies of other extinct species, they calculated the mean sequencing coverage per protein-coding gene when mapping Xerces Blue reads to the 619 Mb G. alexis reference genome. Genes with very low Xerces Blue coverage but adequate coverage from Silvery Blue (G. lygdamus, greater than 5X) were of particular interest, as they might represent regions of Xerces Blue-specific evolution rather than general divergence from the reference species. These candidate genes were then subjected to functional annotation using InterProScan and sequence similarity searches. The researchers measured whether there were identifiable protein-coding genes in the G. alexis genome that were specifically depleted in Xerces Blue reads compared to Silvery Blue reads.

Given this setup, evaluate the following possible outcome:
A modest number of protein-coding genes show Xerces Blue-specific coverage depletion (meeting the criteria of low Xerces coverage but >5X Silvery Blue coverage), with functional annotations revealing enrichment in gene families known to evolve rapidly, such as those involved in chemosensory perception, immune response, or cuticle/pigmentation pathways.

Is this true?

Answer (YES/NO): NO